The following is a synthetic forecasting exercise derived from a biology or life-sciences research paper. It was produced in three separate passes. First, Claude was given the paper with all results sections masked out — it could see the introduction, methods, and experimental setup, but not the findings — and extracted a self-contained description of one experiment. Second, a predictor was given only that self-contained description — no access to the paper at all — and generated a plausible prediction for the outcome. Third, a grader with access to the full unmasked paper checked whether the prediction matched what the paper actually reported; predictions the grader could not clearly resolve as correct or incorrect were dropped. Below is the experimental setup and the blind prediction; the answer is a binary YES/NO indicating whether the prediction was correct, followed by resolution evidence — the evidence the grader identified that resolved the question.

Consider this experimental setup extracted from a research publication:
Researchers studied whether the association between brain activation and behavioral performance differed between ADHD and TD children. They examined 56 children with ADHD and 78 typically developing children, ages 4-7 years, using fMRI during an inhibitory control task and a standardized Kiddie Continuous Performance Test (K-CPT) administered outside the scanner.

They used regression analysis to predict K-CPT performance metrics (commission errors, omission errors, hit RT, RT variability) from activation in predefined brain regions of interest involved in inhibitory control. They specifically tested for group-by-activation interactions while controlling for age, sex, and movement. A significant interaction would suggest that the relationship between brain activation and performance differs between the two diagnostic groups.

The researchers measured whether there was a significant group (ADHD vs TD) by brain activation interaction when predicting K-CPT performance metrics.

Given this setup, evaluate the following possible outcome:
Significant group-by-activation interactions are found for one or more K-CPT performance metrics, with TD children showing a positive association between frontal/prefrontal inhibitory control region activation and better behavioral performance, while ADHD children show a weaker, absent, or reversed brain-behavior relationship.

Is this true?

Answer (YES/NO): NO